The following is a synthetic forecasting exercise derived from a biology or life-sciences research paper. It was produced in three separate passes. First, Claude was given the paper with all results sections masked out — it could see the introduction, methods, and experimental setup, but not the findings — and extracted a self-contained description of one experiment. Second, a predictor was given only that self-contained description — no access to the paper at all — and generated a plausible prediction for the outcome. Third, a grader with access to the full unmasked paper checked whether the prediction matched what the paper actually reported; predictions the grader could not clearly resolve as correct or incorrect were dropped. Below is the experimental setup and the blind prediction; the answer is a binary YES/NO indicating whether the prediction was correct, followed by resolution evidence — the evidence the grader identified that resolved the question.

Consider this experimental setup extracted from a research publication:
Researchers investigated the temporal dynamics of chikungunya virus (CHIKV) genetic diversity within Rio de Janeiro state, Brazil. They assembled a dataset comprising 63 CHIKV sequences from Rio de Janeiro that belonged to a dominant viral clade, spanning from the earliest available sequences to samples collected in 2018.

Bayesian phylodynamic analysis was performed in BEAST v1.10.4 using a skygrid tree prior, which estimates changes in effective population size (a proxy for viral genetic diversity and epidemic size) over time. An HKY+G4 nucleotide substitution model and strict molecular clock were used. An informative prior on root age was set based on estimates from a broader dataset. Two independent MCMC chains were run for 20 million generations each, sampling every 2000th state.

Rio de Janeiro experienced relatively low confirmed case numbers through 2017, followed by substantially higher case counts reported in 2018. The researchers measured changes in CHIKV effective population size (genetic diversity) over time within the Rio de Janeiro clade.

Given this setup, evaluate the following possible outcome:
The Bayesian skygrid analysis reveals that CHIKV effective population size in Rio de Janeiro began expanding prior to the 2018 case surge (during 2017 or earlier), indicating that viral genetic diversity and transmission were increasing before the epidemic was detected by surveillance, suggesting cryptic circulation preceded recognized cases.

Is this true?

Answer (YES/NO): NO